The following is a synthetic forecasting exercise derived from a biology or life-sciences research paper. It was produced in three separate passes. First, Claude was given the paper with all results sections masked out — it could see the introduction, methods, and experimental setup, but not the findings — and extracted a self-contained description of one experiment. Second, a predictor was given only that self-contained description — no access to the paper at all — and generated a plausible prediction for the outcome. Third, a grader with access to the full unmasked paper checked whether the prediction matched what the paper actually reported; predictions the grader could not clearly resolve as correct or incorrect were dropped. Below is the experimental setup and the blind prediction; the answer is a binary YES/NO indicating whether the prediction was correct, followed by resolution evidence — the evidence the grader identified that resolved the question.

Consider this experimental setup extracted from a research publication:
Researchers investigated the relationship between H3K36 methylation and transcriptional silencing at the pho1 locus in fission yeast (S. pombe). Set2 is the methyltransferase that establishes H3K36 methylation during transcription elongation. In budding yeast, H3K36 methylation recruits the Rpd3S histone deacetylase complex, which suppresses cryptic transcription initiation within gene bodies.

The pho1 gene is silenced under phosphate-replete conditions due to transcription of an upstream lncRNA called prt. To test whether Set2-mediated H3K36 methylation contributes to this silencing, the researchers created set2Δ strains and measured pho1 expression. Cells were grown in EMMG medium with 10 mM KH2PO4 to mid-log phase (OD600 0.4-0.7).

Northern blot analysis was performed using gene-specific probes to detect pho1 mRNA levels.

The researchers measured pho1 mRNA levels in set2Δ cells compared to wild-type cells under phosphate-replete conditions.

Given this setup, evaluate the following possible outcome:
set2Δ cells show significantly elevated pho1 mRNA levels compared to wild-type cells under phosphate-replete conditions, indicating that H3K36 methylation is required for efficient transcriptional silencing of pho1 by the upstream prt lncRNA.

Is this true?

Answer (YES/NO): NO